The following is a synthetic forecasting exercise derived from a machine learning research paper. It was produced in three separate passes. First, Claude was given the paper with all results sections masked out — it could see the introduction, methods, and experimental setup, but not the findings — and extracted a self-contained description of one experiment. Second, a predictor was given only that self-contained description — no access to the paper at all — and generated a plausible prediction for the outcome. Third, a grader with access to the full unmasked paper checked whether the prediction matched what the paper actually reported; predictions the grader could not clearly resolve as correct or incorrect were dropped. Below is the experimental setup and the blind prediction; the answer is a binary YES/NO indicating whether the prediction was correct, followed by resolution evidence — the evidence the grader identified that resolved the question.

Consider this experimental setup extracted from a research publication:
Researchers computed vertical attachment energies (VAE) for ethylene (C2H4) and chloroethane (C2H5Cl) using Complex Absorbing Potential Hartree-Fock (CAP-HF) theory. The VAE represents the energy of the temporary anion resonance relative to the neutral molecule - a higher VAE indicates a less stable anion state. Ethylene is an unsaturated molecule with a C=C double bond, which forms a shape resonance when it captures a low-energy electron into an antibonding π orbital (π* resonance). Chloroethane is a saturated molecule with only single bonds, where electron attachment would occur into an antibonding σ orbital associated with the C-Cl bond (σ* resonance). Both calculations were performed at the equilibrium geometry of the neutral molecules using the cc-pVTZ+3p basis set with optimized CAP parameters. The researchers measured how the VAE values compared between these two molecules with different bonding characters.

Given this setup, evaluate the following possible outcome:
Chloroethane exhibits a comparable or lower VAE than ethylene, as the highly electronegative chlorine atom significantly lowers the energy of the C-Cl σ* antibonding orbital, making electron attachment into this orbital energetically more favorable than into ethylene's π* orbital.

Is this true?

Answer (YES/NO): NO